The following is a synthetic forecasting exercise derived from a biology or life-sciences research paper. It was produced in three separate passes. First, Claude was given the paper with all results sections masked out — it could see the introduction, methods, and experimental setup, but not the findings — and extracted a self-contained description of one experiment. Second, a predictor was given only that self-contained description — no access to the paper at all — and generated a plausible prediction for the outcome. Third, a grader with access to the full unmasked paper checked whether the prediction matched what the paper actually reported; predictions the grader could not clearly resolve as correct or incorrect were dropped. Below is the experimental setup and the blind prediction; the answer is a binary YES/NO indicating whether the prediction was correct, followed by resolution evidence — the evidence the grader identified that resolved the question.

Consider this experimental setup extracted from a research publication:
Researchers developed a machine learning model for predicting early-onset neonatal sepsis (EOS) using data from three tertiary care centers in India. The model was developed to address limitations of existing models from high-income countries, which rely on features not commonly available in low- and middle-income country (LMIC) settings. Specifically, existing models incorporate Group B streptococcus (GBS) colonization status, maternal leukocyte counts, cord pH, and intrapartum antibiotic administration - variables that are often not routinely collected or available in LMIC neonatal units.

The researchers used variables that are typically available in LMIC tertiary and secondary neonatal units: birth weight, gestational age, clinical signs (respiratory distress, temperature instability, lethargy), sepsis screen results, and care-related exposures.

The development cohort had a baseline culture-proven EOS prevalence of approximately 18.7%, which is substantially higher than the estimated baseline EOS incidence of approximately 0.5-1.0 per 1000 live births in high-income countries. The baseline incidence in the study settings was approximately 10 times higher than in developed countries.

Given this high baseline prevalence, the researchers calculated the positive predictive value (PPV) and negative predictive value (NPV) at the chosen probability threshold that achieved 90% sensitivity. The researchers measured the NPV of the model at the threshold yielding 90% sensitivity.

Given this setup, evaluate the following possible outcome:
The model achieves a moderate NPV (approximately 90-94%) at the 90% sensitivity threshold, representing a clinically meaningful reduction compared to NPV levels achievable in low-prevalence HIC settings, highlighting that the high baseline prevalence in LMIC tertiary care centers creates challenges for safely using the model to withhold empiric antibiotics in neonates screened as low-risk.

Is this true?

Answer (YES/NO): NO